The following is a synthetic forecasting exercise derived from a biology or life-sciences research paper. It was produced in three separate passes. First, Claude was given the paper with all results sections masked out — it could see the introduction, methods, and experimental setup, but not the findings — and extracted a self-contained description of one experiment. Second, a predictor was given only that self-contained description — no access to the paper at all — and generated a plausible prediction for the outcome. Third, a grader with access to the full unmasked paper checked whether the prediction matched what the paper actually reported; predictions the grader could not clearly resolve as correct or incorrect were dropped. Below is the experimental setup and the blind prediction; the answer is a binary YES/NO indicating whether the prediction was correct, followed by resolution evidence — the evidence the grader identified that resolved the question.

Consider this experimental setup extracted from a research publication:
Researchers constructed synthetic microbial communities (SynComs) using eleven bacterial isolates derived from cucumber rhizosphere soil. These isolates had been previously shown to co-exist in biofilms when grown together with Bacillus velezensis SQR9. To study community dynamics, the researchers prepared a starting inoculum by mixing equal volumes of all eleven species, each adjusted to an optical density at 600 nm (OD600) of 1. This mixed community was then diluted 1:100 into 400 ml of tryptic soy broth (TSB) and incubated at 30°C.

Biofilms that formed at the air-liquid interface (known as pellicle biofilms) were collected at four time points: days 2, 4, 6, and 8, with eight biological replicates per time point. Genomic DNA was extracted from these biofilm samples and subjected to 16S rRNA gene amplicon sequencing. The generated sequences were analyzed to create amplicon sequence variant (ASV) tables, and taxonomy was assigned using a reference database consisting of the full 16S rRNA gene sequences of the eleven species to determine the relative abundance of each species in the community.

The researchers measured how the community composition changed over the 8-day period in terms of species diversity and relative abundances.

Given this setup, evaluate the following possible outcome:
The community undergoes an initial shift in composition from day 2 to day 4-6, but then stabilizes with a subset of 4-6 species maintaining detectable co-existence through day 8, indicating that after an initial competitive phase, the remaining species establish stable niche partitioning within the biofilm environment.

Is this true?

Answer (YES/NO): NO